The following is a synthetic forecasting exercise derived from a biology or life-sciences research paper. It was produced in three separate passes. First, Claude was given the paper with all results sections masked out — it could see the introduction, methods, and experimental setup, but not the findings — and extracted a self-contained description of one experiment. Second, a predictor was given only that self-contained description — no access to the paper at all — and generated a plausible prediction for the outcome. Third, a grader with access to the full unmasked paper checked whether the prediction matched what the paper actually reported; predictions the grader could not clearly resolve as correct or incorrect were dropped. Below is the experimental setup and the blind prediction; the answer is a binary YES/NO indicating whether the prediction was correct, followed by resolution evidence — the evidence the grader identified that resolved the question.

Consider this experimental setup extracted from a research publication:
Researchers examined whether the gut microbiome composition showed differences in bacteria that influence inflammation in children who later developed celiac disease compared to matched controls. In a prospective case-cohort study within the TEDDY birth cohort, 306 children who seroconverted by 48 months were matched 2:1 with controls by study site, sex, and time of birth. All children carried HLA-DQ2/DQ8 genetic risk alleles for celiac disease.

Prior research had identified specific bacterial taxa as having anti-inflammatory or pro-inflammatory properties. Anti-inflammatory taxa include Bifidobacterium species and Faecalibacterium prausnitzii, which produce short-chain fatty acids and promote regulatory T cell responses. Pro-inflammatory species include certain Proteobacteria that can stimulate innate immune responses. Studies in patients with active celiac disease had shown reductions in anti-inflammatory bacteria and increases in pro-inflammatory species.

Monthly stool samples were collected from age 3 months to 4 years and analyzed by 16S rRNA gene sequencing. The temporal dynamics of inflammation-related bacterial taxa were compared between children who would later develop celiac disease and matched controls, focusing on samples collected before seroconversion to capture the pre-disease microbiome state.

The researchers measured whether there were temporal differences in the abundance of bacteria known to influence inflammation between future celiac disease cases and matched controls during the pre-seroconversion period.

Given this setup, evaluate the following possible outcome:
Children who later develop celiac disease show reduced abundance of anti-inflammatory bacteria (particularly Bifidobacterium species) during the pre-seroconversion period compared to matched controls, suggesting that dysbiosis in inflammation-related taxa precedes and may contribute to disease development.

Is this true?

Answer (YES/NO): YES